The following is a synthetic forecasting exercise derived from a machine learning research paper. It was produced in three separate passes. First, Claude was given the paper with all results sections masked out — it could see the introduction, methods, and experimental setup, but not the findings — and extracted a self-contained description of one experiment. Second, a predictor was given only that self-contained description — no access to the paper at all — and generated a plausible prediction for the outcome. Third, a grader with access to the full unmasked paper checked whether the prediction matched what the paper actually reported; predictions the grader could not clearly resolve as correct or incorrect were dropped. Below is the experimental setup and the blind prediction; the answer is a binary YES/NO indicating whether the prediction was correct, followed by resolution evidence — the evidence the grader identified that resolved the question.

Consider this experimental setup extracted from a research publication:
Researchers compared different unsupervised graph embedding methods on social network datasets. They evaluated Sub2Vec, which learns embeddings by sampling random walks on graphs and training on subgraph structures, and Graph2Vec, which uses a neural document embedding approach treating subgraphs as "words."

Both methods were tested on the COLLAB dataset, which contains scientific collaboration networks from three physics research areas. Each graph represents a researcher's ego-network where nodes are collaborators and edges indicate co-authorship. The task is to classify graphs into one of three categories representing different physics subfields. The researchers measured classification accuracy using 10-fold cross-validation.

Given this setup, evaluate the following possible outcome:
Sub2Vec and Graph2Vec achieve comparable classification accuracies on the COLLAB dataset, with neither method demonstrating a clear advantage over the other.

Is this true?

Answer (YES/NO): NO